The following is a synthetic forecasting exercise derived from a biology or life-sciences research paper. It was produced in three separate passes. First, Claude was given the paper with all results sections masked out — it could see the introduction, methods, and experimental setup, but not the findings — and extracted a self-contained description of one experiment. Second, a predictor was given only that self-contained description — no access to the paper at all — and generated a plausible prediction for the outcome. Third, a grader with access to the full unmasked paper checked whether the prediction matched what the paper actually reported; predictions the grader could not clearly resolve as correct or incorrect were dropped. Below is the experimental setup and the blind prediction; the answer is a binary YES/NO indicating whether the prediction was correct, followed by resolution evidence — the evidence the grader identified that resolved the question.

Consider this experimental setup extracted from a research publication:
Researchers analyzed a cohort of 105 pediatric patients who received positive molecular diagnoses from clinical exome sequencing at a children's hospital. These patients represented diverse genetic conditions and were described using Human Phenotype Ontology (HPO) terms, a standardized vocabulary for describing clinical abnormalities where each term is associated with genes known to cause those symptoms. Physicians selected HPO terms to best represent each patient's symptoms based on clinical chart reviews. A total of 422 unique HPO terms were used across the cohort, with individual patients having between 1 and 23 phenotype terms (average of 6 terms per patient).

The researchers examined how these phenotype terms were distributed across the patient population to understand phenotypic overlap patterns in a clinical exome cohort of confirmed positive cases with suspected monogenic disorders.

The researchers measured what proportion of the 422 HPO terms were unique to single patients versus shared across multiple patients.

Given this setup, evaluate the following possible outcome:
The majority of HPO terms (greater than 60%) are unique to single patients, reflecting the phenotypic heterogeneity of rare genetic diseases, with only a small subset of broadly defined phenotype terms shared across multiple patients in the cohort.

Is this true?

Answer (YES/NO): YES